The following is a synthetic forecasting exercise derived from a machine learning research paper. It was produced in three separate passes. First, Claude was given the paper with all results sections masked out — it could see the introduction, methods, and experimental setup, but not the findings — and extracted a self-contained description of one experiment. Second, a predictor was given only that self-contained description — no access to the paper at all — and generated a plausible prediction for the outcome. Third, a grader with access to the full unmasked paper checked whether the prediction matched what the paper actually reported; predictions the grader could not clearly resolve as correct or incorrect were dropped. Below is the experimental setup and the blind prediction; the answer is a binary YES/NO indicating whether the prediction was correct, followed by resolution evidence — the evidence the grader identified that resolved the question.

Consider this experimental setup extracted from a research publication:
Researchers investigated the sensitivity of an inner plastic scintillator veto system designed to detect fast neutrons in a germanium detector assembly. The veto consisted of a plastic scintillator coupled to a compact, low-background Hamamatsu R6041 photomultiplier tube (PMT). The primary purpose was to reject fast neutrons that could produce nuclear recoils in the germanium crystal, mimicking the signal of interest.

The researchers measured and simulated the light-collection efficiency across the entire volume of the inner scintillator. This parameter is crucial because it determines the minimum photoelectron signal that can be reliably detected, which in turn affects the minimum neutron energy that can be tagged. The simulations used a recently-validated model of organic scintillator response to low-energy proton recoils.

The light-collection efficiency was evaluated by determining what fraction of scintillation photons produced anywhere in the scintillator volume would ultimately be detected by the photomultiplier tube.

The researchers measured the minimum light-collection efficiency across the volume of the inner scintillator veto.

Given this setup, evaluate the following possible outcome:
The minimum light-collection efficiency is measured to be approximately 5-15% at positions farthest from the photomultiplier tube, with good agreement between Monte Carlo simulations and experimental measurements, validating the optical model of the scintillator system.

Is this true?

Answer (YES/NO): NO